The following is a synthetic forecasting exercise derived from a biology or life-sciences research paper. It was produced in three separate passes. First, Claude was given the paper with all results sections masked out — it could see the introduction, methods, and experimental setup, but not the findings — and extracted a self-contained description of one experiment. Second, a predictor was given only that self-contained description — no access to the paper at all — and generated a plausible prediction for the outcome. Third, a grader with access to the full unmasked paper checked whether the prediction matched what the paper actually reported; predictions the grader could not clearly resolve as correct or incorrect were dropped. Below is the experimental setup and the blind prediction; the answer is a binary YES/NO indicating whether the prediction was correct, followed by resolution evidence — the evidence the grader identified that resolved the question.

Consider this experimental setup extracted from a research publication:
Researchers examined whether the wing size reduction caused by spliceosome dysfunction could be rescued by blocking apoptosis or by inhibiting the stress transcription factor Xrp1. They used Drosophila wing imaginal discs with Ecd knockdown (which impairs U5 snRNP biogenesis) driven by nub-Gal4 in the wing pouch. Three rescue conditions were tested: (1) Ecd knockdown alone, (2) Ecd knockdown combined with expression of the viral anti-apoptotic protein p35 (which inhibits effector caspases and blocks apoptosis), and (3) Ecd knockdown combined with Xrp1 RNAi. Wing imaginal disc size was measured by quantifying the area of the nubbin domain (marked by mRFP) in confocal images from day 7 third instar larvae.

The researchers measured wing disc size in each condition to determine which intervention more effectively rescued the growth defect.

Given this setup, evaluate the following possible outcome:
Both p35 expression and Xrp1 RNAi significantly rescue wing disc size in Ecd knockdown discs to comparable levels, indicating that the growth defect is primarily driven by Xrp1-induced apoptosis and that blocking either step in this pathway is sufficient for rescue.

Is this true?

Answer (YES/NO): NO